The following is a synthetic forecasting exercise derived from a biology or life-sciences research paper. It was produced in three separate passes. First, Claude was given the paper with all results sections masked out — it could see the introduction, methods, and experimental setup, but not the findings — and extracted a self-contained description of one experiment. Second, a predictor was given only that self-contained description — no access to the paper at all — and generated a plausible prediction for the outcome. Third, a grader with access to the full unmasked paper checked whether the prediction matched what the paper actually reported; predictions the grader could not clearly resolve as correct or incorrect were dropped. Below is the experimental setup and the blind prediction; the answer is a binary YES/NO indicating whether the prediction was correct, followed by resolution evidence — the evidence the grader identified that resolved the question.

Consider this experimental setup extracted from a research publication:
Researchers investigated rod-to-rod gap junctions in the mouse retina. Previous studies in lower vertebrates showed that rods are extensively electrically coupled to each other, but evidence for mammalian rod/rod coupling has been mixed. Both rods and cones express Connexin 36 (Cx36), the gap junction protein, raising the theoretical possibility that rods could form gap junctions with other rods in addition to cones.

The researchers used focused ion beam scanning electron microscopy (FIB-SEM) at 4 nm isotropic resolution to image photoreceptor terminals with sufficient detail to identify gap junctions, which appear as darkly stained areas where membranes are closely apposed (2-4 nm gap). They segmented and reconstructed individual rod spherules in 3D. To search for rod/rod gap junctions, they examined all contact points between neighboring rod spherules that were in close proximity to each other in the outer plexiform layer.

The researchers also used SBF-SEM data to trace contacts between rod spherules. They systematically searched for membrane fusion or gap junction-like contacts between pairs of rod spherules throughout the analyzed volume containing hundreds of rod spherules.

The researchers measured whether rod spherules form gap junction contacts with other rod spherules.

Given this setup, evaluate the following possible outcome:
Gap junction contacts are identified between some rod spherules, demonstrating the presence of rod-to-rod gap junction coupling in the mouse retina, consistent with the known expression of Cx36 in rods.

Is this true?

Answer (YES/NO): NO